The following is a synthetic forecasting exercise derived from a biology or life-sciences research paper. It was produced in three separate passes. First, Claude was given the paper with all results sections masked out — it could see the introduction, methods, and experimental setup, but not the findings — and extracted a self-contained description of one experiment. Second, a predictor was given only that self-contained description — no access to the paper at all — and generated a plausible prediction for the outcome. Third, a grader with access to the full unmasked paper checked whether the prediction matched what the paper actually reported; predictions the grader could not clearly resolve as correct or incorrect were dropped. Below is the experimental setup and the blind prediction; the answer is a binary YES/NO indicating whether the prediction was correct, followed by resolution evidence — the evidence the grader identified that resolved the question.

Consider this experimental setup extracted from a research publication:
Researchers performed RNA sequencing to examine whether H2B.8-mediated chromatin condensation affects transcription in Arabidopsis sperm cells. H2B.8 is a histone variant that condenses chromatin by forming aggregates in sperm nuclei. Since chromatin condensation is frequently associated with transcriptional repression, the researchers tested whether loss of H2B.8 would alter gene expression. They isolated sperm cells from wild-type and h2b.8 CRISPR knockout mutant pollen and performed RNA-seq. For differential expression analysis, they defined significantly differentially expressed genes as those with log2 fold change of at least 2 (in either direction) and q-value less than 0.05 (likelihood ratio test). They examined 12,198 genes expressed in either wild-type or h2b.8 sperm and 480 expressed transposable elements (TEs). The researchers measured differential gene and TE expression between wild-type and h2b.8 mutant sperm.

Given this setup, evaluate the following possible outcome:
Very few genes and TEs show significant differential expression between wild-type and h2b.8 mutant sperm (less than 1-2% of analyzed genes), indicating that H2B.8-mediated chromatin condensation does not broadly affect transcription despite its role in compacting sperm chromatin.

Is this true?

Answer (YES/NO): YES